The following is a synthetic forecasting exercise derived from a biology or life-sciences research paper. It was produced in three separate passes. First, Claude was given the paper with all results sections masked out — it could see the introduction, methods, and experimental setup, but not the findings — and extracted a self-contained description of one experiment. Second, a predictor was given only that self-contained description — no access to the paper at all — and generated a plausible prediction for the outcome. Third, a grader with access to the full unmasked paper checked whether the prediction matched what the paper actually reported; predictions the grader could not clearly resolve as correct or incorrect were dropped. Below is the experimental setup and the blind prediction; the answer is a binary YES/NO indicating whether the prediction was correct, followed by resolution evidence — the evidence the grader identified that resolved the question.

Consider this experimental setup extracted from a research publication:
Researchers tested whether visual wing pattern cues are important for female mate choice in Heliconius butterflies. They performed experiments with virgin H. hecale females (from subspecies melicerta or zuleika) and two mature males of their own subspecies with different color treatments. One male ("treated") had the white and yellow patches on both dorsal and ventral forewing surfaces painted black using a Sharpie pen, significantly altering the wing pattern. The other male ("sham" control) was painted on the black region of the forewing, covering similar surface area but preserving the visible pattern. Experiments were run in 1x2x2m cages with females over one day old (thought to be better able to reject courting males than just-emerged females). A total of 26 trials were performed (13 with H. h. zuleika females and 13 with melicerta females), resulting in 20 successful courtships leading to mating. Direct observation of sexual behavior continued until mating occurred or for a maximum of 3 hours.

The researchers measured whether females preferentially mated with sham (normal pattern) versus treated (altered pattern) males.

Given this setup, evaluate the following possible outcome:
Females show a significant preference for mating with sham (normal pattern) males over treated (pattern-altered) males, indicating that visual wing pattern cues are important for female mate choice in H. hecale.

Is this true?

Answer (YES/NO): NO